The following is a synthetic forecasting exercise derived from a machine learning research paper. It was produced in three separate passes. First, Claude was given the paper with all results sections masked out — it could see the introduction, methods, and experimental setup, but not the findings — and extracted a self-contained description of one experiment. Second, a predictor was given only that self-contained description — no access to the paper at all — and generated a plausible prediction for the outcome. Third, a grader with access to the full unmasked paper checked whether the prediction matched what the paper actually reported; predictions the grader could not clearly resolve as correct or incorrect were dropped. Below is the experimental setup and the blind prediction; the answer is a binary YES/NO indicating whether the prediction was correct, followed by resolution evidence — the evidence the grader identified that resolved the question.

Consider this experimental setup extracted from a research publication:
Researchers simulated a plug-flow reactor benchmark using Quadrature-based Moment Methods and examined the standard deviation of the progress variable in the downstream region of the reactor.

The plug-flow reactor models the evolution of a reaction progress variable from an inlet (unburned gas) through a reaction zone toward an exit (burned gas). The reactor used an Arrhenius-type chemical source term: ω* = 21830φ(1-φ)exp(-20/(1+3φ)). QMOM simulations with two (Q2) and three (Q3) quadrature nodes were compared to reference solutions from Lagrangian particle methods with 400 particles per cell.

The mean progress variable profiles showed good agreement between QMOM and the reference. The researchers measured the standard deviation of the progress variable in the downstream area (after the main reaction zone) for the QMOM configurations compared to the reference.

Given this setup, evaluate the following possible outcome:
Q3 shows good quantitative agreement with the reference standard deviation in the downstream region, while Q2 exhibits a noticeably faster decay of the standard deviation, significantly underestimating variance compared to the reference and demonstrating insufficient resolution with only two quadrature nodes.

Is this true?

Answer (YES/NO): NO